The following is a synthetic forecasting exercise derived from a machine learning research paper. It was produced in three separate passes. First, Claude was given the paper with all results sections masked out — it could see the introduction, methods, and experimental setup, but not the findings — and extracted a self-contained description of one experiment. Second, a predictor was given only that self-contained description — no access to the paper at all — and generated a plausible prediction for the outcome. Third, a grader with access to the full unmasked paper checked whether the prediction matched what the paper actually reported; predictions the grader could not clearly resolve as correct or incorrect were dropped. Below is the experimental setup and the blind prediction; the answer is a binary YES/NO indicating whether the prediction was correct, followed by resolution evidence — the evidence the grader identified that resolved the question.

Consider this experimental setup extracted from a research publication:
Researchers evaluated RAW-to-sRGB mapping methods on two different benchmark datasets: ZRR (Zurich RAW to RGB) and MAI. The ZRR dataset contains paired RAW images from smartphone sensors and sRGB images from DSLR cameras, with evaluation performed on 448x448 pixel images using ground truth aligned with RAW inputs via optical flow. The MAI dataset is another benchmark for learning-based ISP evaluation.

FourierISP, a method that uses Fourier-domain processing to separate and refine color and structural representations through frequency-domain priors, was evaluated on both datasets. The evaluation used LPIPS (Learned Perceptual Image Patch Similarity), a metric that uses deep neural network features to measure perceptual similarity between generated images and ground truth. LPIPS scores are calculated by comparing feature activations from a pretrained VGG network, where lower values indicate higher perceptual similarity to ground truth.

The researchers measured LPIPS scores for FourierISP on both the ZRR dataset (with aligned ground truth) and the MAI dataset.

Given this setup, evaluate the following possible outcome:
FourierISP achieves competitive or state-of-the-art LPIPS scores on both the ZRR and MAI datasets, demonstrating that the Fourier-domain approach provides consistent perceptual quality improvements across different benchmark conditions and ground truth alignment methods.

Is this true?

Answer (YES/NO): YES